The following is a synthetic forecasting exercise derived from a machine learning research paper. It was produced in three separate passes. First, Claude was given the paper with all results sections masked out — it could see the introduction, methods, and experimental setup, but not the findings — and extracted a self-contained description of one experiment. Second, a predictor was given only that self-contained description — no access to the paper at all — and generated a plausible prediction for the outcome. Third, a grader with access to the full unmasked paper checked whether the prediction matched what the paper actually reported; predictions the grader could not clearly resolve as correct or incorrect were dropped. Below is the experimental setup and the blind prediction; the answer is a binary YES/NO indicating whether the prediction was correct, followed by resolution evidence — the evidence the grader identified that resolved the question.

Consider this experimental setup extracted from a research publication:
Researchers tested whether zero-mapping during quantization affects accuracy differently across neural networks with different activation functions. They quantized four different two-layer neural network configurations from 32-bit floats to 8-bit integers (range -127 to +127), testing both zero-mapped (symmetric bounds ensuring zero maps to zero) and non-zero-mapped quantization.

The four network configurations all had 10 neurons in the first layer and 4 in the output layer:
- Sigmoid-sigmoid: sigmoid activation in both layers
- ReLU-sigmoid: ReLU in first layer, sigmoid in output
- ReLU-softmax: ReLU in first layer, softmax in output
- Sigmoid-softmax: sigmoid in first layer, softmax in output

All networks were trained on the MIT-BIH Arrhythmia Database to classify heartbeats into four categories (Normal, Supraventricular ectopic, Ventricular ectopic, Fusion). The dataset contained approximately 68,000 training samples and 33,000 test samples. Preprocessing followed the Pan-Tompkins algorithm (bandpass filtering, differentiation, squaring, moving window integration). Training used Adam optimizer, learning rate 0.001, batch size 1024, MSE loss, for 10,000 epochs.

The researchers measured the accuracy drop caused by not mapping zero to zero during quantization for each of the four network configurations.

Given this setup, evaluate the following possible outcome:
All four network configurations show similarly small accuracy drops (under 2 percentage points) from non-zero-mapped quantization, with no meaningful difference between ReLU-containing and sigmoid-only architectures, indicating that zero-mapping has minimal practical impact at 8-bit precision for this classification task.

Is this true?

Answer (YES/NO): NO